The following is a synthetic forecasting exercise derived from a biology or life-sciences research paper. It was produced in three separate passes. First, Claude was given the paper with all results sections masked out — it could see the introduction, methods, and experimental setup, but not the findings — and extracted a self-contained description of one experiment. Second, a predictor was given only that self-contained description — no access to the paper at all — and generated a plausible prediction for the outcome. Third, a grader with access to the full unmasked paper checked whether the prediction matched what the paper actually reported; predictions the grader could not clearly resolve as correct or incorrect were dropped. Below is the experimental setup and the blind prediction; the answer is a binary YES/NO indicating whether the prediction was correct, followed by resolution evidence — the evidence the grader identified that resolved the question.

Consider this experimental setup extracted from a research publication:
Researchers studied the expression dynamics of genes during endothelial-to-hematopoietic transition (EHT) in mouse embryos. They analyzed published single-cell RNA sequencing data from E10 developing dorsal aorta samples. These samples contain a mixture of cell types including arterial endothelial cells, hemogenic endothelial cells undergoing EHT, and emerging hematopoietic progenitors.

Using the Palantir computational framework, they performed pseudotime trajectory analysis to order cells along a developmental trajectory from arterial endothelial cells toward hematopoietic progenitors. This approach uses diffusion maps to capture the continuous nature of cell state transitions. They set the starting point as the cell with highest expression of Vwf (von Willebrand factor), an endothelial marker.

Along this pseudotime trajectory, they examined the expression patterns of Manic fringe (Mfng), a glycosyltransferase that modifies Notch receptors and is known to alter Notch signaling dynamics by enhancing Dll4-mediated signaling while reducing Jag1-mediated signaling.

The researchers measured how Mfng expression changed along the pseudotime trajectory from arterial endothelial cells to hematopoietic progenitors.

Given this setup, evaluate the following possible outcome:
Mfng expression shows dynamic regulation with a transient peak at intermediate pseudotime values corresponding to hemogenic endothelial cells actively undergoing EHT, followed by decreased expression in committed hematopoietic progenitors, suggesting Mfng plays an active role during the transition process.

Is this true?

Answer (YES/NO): NO